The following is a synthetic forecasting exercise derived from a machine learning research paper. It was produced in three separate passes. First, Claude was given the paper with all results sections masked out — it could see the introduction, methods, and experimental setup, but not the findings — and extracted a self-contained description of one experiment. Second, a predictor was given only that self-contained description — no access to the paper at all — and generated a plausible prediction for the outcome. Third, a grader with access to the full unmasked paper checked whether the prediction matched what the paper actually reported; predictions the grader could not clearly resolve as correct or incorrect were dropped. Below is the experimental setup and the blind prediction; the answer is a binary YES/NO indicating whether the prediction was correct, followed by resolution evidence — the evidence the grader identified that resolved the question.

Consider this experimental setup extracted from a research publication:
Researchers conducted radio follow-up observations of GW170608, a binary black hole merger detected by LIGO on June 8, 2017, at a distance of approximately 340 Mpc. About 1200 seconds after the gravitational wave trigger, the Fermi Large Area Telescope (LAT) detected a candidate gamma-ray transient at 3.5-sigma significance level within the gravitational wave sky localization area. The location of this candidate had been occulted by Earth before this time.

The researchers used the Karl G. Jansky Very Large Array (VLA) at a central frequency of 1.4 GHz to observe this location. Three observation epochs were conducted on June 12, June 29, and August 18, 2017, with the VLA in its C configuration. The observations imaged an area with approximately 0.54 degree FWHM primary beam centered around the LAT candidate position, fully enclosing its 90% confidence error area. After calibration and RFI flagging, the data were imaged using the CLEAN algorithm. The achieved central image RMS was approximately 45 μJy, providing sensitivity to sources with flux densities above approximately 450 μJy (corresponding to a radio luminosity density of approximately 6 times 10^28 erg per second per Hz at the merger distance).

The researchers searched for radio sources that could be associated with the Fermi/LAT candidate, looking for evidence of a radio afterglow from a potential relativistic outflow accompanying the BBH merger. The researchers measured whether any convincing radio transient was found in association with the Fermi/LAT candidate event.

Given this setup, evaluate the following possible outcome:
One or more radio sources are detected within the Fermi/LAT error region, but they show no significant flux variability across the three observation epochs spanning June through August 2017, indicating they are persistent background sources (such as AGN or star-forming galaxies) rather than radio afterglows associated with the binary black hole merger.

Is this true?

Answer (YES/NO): YES